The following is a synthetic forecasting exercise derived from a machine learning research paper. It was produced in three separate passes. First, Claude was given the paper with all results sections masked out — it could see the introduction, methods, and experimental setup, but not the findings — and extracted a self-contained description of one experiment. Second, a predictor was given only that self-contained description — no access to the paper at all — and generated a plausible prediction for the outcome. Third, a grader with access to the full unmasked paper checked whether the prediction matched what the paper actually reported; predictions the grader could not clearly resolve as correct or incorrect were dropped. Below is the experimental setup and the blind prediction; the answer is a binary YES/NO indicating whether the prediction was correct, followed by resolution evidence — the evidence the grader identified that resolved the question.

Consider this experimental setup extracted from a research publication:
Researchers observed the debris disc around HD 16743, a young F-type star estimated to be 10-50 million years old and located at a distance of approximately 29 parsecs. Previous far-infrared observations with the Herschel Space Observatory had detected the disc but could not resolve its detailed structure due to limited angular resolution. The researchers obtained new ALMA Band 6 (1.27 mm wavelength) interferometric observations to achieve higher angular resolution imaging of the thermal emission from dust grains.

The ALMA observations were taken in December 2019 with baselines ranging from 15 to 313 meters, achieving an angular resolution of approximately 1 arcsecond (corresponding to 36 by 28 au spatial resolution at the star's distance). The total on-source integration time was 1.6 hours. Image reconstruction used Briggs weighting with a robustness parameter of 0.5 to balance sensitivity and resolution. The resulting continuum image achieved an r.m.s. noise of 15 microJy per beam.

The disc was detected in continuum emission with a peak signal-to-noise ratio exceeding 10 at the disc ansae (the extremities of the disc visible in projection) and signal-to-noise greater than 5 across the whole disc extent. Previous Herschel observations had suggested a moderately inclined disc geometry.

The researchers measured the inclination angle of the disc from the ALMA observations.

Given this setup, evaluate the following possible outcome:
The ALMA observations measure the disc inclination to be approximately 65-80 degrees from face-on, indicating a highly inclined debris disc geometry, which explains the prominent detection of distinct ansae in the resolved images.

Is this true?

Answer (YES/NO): NO